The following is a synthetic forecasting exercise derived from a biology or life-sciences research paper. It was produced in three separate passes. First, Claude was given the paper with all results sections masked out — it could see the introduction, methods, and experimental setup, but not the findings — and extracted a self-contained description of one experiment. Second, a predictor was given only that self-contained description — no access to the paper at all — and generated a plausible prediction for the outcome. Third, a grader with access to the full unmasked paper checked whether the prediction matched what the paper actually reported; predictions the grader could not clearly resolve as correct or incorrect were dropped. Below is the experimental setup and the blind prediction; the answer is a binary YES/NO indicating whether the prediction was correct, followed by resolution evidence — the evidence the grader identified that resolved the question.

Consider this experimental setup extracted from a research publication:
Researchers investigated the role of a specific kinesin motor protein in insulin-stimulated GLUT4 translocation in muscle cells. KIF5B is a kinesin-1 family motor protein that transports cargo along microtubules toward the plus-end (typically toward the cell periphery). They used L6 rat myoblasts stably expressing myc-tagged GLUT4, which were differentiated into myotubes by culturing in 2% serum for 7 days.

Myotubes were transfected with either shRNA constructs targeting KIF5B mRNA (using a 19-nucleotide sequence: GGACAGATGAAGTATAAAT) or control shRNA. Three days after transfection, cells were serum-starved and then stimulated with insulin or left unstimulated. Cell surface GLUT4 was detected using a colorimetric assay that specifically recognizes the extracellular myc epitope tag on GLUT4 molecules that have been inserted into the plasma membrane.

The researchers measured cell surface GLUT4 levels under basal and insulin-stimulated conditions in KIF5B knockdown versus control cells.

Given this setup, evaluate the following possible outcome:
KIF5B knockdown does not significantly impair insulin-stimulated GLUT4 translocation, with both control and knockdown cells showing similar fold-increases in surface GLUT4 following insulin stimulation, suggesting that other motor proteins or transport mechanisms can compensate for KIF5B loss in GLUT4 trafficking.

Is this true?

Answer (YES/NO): NO